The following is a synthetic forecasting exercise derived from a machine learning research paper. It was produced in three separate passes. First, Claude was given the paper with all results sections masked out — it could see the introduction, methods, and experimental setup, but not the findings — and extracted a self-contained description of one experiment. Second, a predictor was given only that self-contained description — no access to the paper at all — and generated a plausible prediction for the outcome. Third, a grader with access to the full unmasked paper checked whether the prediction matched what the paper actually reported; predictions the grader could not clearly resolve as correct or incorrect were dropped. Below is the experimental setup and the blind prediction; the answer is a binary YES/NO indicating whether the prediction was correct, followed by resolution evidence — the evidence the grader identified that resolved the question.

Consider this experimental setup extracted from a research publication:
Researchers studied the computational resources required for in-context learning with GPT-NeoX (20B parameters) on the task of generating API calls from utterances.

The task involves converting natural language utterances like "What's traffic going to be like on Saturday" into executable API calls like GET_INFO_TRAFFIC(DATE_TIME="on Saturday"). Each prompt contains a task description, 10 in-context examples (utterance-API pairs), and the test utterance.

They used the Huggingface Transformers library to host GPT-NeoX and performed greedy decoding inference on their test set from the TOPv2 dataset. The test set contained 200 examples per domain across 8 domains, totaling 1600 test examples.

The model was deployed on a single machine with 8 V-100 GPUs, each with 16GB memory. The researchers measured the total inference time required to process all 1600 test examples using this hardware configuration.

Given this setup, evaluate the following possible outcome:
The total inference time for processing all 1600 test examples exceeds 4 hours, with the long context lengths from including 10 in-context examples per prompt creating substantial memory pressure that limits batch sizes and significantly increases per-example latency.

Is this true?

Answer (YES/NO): YES